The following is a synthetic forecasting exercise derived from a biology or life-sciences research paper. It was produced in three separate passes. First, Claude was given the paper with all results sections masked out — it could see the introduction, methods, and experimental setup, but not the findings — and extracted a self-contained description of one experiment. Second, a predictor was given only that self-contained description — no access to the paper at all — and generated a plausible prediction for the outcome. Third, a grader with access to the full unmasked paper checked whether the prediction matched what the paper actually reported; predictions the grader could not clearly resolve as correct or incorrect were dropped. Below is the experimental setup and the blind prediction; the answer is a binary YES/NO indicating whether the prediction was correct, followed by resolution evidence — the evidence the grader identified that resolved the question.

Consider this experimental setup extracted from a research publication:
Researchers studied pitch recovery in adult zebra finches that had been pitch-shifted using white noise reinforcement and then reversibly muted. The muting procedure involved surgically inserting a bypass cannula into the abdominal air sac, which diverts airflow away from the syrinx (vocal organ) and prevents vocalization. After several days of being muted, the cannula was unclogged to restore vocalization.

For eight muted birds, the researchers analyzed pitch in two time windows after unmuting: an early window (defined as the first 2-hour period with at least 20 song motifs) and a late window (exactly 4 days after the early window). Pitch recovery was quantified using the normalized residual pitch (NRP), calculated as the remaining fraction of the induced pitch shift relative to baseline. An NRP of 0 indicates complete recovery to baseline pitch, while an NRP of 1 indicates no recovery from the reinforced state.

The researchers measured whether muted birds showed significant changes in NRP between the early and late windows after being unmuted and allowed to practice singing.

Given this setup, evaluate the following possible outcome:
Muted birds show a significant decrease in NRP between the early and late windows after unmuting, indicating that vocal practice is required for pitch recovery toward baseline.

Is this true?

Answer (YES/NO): YES